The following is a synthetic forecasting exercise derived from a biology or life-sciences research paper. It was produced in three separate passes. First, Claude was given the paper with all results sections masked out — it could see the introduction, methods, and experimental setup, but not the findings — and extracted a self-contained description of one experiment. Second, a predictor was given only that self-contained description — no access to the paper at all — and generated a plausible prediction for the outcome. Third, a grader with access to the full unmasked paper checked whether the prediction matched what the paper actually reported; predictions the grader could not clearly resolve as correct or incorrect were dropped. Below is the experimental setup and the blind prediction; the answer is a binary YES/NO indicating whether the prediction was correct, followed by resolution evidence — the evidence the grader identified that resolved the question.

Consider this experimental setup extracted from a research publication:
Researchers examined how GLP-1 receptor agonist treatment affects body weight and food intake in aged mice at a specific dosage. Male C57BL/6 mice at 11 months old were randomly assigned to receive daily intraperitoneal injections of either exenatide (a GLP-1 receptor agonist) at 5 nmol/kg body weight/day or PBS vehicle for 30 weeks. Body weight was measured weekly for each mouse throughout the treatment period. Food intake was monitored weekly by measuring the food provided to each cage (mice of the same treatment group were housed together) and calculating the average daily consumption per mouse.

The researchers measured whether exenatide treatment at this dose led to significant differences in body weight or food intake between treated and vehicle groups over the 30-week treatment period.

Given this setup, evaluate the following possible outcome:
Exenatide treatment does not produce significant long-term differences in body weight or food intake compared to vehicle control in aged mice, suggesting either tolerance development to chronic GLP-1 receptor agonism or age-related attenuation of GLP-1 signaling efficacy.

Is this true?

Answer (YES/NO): NO